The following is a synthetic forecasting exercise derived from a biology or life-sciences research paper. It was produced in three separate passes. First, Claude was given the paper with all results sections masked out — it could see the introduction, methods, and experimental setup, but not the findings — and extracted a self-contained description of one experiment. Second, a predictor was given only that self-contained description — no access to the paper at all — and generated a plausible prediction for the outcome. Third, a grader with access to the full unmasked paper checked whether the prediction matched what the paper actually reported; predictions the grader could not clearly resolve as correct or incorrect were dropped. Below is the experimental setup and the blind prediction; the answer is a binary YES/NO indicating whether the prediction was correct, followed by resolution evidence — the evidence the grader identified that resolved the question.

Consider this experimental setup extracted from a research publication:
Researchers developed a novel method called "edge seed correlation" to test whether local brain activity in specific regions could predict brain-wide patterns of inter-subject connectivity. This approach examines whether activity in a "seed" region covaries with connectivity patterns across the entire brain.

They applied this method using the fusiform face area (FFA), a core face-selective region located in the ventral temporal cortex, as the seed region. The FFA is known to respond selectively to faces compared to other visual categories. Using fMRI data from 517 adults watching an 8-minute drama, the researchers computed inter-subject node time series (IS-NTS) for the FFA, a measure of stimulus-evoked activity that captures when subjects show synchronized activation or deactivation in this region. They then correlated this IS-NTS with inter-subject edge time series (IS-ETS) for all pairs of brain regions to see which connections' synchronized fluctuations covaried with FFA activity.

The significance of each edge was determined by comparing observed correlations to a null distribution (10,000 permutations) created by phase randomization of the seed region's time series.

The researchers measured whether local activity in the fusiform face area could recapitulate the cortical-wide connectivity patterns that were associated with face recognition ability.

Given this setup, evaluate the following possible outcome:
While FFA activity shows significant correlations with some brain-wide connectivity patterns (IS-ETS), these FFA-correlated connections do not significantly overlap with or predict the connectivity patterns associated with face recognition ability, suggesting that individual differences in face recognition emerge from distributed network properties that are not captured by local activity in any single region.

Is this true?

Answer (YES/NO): NO